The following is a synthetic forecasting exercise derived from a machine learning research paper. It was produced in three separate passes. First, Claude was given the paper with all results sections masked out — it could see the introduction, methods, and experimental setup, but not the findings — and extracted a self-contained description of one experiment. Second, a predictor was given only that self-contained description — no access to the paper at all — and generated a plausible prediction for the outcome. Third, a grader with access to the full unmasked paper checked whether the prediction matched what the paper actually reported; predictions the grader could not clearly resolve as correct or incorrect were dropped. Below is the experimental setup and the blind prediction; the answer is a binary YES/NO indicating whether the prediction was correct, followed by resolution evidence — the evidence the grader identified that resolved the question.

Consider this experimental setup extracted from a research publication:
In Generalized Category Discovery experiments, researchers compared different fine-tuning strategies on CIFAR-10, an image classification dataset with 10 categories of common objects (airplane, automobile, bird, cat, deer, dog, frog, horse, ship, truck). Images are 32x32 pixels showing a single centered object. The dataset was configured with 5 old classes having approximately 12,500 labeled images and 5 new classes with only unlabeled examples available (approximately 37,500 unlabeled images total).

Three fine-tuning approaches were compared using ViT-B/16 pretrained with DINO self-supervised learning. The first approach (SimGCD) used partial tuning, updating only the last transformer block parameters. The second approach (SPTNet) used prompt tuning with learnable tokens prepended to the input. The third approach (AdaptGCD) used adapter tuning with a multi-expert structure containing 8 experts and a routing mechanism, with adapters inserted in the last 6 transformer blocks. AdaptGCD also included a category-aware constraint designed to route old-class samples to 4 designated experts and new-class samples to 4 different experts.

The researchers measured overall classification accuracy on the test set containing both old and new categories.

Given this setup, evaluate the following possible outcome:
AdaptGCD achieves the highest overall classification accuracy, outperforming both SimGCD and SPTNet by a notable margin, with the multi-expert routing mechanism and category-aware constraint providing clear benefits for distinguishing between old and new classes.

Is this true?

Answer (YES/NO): NO